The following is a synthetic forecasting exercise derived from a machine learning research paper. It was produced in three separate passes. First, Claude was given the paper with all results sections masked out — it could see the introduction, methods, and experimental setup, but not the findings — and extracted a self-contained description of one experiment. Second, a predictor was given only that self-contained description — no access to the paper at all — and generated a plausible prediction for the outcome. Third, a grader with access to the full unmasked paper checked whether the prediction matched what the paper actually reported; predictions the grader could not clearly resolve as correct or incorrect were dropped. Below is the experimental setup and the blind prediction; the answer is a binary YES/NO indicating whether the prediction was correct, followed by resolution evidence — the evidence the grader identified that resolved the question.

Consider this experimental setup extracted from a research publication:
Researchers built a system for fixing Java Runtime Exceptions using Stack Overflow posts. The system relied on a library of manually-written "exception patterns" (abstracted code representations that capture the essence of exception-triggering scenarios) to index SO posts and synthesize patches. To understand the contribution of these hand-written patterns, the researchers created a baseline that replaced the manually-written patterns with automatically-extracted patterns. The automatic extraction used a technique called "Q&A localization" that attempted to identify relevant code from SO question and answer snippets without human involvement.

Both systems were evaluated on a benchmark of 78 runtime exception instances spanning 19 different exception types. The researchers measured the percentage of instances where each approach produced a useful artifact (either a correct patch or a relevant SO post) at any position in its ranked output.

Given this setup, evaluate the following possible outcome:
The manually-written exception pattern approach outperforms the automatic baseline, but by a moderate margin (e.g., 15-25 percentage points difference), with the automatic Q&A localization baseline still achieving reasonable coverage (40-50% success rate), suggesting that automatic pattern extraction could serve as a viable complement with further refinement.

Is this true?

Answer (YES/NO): NO